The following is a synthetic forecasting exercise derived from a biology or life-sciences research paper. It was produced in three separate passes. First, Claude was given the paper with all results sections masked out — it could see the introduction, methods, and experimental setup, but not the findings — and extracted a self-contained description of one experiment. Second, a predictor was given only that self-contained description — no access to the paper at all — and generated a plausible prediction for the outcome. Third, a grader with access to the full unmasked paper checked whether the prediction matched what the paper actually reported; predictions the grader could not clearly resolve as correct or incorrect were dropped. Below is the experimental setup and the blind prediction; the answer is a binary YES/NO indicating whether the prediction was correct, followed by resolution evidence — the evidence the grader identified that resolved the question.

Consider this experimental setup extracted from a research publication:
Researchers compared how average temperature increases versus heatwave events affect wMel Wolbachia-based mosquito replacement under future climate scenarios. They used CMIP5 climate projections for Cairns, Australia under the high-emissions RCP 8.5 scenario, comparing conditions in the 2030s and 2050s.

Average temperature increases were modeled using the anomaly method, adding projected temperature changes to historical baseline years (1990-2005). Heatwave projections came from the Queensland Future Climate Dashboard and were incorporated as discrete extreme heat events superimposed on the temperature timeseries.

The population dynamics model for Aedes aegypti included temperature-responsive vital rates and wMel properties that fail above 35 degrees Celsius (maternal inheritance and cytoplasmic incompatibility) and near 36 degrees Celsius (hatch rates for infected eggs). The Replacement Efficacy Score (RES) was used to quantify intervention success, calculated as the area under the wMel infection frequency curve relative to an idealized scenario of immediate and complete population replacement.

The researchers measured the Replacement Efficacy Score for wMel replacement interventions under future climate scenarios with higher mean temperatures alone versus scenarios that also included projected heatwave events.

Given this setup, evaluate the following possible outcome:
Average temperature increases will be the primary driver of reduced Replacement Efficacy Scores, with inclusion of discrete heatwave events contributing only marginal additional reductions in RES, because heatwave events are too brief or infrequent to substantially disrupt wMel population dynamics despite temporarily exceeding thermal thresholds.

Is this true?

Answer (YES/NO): NO